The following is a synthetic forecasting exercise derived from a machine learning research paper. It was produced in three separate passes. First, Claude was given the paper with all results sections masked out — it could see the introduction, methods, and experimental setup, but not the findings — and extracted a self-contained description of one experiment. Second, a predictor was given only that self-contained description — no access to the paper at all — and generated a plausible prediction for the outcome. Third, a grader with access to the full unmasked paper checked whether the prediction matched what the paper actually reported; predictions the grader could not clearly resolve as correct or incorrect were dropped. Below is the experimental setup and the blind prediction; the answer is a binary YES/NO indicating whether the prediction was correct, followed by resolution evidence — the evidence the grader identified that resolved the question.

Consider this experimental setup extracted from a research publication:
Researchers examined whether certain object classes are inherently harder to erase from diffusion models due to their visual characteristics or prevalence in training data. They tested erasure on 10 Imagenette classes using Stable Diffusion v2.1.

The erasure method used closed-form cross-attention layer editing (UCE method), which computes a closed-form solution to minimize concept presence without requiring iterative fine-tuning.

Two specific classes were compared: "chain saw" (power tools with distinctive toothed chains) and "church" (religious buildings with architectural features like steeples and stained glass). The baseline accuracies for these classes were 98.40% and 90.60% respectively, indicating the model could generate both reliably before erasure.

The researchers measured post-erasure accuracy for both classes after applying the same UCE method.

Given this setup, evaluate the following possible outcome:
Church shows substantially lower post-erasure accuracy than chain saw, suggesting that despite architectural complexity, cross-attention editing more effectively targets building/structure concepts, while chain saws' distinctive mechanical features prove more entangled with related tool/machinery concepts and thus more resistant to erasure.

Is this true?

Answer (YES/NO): NO